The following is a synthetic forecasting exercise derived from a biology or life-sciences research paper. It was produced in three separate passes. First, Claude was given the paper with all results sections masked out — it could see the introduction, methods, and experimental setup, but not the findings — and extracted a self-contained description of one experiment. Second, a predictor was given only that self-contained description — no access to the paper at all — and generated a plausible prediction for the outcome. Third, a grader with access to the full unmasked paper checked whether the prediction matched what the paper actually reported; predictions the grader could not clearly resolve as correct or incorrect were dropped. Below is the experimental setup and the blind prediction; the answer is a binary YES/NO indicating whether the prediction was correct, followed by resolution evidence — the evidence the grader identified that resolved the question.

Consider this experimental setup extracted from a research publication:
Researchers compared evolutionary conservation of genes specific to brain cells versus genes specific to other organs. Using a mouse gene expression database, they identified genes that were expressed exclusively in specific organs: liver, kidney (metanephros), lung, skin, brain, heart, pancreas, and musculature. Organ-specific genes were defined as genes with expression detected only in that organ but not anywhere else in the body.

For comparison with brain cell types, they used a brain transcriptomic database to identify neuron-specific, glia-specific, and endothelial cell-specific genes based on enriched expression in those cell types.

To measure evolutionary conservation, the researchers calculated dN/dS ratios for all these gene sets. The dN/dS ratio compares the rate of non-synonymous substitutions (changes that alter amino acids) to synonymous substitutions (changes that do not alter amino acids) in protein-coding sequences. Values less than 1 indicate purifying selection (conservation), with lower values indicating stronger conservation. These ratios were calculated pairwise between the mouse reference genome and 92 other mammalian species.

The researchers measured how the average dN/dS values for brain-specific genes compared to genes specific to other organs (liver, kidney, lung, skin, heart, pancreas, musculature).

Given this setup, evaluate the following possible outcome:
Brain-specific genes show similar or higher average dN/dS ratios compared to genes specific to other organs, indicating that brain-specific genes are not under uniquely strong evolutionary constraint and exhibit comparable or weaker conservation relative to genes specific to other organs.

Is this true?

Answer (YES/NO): YES